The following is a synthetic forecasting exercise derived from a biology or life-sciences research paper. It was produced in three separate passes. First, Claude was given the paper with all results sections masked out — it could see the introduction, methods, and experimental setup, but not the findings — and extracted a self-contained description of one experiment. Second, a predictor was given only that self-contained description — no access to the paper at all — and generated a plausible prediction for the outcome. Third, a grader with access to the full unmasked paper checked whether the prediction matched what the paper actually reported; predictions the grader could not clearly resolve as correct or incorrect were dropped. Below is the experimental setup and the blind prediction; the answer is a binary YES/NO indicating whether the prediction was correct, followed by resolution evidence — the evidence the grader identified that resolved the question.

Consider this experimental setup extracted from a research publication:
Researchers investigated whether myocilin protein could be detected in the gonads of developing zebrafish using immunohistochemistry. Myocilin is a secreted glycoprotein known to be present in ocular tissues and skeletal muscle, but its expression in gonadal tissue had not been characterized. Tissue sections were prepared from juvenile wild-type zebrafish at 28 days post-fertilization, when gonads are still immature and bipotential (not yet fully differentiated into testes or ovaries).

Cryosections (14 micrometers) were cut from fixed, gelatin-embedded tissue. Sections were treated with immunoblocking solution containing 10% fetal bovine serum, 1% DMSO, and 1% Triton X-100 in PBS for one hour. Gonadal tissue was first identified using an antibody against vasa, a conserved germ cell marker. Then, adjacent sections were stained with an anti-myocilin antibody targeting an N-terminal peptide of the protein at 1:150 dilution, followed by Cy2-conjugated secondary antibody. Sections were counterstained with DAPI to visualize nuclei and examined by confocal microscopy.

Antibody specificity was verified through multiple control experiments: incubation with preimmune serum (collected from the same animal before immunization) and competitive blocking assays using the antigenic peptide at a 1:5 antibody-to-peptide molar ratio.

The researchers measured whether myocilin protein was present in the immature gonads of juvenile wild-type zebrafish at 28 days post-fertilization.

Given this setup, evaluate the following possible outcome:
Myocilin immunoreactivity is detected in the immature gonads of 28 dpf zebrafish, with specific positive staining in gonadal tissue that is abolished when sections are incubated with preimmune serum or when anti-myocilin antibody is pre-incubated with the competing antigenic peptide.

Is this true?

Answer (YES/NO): YES